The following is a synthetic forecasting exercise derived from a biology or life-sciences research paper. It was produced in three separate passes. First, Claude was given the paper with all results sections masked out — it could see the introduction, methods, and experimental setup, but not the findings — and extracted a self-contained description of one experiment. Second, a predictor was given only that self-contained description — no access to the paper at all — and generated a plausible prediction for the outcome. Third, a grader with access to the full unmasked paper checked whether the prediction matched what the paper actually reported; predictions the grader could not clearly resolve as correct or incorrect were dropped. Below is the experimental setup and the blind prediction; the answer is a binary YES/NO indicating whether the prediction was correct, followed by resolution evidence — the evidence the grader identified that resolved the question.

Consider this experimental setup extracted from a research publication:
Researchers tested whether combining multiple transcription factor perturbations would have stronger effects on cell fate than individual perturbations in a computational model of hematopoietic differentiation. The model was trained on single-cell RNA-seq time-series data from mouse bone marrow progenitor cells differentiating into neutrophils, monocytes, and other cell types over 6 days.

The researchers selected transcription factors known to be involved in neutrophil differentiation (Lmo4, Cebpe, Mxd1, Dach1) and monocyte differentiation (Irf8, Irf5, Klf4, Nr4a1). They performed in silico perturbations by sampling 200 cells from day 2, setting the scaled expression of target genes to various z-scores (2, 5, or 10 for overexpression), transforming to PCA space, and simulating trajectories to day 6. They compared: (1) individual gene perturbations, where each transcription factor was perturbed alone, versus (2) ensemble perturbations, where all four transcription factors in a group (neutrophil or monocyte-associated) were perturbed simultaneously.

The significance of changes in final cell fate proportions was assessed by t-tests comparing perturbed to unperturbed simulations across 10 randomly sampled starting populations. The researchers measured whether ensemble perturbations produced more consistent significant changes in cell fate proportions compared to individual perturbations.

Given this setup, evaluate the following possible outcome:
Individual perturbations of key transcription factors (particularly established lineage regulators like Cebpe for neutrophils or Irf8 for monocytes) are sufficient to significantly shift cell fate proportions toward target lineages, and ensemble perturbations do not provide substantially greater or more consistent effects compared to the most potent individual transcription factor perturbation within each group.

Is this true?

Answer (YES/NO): NO